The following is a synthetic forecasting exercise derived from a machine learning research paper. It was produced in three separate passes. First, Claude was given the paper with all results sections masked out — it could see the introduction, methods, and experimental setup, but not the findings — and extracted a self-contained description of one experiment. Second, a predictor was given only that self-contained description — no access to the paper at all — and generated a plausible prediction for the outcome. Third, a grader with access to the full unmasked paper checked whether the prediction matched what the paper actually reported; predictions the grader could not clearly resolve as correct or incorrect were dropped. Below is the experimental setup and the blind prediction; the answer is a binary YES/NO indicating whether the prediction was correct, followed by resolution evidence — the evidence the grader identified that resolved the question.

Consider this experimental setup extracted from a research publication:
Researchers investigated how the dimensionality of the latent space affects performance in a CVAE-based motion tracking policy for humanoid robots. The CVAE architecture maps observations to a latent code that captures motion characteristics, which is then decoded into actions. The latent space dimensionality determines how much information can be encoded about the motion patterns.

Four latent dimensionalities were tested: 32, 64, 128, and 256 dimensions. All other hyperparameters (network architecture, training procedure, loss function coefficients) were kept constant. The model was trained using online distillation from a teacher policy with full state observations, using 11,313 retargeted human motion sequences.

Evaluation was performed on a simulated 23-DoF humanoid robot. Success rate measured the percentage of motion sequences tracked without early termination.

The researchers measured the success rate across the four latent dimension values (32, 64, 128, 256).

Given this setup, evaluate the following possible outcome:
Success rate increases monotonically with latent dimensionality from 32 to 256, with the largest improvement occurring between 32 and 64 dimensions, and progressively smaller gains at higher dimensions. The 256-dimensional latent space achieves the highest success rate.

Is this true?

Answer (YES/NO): NO